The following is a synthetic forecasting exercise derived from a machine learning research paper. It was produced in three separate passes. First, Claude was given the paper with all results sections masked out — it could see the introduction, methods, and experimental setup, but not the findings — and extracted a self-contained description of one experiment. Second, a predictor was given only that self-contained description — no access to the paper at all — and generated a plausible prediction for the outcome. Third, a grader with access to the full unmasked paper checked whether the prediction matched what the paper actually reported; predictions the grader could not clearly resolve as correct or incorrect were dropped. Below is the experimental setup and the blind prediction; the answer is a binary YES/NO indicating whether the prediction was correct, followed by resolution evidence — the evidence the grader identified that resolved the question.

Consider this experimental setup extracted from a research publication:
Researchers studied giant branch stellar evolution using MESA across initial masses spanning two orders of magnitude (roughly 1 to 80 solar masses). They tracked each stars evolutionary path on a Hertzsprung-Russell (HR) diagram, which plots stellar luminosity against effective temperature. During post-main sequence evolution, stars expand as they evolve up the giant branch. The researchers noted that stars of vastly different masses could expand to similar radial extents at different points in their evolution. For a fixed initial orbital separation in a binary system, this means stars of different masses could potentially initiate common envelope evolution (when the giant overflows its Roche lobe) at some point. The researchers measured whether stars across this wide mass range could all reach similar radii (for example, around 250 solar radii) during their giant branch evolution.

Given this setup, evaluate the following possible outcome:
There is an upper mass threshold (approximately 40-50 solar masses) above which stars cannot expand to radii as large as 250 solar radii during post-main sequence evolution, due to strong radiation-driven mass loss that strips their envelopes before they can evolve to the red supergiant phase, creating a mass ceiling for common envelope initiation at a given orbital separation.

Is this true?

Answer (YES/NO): NO